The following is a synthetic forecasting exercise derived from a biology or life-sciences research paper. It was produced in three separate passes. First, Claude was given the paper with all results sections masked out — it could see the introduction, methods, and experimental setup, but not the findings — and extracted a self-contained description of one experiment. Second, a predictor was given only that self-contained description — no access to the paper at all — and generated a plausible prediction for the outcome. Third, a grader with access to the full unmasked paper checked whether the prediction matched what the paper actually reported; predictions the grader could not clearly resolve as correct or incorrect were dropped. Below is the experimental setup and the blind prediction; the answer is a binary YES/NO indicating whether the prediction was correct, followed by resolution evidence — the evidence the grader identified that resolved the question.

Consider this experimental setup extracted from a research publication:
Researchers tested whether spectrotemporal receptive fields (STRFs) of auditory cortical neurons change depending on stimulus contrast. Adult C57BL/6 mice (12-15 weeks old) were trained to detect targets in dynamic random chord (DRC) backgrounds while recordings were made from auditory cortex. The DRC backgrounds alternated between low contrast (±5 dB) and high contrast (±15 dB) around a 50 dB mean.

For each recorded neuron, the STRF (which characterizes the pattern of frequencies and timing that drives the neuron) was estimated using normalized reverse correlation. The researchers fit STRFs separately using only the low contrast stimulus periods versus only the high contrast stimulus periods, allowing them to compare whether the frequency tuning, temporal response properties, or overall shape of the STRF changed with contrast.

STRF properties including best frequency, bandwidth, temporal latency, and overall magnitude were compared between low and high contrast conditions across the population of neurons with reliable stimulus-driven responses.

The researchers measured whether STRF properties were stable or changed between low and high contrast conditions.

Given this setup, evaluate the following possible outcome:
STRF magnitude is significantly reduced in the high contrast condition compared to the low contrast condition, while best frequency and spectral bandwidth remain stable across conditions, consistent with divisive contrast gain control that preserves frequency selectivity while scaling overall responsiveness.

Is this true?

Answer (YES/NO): NO